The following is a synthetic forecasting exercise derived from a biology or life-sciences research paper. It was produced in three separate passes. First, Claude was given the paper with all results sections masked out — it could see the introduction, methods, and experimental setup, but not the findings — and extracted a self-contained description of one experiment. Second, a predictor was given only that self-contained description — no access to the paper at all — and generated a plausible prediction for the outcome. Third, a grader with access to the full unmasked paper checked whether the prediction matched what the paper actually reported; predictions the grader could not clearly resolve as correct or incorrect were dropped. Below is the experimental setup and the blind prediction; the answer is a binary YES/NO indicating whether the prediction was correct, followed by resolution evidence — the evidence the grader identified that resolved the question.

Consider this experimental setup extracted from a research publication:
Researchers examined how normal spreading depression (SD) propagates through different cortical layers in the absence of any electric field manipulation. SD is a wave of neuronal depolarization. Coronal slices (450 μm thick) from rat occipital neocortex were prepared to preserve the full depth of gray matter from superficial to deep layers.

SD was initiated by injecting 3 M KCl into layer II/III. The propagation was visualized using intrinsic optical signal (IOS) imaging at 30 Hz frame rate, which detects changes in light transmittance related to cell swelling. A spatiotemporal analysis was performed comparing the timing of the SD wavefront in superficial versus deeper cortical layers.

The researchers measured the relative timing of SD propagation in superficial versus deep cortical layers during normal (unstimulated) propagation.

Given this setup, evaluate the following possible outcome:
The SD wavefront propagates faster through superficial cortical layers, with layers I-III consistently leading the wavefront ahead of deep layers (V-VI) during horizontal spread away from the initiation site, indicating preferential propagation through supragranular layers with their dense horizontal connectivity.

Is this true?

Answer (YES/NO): YES